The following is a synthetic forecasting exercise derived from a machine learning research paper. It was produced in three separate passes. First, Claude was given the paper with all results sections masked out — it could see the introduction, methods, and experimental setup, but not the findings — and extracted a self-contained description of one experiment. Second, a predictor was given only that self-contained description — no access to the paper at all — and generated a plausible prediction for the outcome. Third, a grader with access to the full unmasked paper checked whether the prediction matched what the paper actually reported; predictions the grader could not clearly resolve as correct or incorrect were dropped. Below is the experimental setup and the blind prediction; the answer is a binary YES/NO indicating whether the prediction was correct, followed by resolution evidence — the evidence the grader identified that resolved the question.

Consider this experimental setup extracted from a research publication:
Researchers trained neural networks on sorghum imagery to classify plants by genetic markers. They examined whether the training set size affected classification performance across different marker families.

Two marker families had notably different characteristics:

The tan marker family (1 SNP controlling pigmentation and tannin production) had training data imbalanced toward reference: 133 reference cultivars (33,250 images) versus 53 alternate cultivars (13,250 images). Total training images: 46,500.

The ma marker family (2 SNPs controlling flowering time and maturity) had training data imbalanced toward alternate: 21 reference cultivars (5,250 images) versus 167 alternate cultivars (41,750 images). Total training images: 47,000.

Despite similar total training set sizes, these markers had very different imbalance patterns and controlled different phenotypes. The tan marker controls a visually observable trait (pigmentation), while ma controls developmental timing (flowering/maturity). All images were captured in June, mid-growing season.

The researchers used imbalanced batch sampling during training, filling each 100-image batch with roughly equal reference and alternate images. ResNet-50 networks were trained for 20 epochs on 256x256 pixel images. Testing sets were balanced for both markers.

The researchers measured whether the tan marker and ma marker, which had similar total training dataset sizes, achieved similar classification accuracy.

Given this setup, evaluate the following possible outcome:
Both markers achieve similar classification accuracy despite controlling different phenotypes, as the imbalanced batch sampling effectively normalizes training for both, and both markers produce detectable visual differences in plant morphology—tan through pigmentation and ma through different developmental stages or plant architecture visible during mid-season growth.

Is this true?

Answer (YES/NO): YES